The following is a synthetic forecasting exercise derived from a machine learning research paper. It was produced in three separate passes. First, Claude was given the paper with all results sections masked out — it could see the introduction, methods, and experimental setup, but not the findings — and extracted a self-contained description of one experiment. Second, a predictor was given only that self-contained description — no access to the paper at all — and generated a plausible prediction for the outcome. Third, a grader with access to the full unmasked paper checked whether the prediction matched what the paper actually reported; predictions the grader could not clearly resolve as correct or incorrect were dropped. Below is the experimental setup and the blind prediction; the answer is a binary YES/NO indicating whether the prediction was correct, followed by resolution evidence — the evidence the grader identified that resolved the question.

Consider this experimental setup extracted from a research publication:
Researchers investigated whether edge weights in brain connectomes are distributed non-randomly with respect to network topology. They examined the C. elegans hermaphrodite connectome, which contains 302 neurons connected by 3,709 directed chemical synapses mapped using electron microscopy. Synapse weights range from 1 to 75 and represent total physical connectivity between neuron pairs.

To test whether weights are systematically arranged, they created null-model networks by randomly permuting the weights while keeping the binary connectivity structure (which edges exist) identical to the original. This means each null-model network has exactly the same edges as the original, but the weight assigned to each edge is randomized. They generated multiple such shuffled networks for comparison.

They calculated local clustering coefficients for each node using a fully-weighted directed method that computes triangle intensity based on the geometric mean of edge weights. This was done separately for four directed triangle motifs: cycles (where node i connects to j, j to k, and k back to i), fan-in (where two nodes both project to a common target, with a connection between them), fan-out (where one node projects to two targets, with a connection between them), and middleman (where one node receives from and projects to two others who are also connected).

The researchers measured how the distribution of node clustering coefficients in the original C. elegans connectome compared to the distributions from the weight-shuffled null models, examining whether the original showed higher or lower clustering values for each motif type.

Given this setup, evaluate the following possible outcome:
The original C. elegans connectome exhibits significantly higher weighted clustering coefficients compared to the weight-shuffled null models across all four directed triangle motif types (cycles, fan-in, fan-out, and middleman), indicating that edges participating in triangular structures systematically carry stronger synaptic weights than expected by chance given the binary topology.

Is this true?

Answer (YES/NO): NO